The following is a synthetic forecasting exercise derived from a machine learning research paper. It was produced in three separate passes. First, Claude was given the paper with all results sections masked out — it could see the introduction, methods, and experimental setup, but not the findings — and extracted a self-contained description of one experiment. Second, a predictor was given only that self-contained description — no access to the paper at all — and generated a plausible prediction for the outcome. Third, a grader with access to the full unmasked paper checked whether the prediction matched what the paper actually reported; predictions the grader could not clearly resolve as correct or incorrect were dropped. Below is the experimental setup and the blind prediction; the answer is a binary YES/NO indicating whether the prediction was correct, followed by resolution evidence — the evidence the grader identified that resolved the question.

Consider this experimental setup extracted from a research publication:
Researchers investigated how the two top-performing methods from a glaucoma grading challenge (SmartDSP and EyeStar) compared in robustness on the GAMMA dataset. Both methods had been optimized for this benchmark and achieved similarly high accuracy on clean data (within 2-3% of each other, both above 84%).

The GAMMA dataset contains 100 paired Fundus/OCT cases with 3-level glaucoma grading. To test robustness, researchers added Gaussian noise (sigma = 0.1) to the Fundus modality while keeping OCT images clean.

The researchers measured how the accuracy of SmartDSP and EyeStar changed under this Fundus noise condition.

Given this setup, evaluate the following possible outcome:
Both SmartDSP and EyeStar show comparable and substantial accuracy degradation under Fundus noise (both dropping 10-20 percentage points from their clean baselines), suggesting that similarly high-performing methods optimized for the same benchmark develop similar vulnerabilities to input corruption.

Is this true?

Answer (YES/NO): NO